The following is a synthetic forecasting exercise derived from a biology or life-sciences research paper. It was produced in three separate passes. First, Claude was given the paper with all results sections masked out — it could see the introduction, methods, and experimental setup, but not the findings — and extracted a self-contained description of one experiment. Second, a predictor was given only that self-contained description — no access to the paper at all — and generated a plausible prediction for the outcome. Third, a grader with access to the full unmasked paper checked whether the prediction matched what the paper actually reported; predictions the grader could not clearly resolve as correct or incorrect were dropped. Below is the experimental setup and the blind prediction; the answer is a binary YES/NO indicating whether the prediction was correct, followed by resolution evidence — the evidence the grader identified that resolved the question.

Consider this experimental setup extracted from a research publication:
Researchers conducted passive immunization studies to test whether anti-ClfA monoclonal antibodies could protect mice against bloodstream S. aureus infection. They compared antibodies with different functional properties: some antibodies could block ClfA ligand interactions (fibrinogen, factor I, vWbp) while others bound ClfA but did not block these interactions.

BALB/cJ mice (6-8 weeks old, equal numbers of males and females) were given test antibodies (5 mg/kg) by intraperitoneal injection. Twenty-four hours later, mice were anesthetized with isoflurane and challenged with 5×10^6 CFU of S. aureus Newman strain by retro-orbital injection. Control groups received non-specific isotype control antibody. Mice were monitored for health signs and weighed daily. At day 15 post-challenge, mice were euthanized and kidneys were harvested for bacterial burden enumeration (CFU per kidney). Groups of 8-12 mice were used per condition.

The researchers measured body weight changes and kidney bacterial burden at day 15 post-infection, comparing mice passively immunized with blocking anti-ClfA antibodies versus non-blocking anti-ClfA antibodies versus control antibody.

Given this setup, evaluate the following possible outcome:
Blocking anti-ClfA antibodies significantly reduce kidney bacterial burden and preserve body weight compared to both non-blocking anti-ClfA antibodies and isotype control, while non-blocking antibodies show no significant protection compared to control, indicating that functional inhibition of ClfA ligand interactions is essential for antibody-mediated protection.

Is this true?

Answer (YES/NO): YES